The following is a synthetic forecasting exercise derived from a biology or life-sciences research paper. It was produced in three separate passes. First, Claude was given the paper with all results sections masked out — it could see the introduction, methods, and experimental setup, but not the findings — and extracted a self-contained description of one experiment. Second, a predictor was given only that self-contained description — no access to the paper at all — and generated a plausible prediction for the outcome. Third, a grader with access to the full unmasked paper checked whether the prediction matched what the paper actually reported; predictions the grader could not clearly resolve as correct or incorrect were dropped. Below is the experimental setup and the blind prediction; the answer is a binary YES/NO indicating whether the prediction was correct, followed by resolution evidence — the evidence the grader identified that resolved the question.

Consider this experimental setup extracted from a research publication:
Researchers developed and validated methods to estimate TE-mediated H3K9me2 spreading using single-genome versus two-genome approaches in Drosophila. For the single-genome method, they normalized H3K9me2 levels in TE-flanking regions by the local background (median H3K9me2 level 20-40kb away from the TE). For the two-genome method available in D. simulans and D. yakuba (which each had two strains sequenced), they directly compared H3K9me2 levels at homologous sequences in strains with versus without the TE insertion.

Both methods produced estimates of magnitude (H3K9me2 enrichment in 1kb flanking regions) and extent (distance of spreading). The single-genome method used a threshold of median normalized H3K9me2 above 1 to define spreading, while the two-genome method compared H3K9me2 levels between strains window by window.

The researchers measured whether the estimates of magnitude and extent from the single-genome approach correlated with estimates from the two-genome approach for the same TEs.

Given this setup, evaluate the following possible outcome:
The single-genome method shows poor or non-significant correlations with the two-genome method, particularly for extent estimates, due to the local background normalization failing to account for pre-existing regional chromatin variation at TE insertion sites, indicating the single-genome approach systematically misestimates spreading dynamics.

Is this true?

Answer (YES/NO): NO